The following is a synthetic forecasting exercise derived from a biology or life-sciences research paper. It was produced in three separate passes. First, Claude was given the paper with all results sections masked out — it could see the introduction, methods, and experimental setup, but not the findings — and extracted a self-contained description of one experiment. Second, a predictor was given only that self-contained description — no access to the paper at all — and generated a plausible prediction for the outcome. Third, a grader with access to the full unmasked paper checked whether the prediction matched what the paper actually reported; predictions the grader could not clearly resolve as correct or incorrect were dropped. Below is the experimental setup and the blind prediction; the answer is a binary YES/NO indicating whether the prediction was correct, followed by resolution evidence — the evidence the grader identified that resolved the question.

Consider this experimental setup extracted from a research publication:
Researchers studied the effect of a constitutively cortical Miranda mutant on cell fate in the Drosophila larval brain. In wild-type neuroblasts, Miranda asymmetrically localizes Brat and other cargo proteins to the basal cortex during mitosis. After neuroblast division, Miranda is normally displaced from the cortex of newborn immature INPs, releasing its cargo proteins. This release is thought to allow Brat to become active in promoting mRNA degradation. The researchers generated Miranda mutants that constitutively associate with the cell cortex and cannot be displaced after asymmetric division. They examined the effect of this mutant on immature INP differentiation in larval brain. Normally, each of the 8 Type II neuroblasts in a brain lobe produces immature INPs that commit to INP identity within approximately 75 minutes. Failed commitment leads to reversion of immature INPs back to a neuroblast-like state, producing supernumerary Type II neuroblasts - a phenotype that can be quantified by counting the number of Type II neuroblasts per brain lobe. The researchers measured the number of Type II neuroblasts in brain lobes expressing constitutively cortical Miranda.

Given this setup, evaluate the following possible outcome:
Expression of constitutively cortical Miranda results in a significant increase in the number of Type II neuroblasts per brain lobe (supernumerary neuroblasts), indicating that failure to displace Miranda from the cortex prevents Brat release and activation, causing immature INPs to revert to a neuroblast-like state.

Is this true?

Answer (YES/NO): YES